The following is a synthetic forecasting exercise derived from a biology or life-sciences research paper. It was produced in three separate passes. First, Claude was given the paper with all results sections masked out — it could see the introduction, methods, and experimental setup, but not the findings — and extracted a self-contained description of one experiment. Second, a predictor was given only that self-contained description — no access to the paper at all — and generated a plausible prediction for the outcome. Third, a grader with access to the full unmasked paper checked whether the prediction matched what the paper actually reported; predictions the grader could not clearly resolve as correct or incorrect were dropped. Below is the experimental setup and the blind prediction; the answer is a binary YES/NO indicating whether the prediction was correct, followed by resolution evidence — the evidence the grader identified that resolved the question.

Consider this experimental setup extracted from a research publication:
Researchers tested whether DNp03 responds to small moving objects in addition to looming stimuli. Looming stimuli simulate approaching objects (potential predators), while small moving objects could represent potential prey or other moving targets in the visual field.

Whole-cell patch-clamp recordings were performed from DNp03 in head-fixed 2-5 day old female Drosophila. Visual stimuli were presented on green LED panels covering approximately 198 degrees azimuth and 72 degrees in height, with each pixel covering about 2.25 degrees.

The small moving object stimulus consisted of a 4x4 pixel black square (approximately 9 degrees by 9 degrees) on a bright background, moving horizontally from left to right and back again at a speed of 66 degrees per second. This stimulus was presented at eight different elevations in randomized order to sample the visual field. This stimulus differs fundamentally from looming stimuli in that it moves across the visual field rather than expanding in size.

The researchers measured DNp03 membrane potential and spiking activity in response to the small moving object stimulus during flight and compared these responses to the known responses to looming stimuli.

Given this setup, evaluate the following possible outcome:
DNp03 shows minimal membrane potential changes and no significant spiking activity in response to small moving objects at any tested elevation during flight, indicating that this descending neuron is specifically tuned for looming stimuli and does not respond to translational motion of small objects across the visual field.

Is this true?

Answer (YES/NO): NO